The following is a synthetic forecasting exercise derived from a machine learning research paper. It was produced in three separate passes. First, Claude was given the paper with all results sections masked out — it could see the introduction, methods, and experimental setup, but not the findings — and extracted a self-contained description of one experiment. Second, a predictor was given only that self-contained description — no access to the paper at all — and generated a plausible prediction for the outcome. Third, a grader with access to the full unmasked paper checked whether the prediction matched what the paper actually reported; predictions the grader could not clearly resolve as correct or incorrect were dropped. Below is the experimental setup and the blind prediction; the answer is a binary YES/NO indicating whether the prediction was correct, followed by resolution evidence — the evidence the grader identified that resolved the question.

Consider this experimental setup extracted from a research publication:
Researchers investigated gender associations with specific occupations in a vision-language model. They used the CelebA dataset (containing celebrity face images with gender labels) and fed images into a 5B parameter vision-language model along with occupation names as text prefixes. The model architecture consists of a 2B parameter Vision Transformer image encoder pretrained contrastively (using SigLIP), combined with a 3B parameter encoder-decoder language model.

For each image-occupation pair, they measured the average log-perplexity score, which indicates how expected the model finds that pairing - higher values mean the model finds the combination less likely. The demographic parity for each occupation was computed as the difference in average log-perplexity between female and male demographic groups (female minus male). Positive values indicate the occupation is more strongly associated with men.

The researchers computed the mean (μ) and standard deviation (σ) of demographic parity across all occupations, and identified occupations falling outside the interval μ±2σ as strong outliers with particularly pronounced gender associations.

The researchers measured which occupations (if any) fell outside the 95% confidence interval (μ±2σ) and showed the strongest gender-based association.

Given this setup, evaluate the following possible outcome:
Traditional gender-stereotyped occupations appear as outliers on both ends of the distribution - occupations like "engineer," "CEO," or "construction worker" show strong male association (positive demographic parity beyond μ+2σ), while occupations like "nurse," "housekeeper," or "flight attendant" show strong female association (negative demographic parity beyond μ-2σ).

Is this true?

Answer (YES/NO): NO